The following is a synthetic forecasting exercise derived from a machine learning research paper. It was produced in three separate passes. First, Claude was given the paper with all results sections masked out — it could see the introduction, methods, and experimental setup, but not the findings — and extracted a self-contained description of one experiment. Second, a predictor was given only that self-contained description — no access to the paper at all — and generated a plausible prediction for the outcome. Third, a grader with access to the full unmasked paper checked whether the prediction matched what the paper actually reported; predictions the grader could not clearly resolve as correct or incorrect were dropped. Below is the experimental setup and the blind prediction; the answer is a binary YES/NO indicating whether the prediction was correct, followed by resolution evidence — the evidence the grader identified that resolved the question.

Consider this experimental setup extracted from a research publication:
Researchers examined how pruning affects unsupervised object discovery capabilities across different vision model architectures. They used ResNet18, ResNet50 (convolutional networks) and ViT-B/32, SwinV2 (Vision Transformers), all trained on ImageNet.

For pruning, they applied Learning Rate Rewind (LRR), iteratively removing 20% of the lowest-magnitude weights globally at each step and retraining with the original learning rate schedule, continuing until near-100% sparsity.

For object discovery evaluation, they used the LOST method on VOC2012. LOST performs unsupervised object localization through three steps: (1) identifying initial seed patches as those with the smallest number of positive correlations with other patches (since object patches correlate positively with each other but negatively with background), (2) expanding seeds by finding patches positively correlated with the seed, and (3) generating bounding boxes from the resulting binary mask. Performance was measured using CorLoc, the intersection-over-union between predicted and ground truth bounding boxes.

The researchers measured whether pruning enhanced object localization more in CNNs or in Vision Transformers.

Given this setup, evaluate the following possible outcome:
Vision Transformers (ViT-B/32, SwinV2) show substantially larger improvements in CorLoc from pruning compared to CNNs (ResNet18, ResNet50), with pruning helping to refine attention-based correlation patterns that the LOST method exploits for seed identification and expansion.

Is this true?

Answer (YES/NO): NO